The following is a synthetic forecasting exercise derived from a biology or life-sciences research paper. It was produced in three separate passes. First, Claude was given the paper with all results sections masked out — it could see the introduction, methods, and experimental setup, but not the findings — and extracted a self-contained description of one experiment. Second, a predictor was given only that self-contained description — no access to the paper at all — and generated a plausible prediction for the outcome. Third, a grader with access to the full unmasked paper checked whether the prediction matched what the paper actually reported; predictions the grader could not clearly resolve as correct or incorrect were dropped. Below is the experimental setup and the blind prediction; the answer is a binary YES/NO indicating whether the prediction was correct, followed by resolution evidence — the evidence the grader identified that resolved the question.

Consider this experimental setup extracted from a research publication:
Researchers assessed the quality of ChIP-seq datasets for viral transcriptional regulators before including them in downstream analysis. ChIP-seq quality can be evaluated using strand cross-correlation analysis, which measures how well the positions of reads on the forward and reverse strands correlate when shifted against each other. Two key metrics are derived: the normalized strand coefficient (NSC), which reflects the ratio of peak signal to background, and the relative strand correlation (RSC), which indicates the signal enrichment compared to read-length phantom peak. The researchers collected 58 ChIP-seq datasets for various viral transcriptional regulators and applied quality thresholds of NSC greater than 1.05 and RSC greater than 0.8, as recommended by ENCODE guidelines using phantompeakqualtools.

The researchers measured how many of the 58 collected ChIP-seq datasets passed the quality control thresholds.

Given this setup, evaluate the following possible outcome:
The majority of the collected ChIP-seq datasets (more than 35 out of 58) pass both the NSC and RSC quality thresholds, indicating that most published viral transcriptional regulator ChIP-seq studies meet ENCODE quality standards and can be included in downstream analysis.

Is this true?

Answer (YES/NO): NO